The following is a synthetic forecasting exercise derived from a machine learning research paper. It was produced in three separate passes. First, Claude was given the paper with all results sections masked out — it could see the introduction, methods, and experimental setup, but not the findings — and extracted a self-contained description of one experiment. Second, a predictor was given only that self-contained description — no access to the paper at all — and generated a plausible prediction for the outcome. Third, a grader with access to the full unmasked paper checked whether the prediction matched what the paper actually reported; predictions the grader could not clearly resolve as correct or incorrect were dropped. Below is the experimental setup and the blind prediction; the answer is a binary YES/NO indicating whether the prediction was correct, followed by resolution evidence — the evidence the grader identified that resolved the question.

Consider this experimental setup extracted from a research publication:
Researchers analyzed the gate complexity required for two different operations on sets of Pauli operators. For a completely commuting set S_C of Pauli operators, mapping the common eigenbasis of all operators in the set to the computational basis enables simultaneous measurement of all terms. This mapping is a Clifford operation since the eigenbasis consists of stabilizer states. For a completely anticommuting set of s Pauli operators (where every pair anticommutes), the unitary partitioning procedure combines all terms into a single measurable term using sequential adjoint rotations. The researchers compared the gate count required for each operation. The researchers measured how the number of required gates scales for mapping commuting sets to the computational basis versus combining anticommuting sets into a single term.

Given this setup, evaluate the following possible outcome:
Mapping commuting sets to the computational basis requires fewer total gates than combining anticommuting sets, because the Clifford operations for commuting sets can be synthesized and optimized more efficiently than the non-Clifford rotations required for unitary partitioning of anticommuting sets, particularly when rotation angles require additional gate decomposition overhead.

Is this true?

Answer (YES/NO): NO